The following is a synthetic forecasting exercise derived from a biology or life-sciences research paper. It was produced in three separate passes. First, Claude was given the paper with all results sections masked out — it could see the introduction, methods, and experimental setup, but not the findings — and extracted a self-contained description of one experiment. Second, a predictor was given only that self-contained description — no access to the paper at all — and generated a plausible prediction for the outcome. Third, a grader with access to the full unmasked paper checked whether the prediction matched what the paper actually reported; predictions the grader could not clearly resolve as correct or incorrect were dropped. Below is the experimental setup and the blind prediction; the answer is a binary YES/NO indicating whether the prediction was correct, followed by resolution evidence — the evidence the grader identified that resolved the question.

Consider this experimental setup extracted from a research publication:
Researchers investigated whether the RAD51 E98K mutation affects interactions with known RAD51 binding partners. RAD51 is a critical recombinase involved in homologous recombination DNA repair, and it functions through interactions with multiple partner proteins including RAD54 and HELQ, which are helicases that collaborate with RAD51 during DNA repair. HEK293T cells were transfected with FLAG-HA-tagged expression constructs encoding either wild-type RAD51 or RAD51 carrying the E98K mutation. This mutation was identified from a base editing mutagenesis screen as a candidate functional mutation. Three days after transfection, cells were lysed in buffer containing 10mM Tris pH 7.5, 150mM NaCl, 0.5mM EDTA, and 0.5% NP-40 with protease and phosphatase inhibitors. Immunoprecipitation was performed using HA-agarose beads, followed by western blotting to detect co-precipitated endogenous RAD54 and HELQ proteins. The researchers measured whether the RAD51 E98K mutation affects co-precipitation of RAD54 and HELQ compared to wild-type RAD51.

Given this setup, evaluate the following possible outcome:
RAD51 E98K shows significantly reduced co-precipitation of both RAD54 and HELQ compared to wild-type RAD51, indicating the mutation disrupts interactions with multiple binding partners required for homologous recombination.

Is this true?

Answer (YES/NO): NO